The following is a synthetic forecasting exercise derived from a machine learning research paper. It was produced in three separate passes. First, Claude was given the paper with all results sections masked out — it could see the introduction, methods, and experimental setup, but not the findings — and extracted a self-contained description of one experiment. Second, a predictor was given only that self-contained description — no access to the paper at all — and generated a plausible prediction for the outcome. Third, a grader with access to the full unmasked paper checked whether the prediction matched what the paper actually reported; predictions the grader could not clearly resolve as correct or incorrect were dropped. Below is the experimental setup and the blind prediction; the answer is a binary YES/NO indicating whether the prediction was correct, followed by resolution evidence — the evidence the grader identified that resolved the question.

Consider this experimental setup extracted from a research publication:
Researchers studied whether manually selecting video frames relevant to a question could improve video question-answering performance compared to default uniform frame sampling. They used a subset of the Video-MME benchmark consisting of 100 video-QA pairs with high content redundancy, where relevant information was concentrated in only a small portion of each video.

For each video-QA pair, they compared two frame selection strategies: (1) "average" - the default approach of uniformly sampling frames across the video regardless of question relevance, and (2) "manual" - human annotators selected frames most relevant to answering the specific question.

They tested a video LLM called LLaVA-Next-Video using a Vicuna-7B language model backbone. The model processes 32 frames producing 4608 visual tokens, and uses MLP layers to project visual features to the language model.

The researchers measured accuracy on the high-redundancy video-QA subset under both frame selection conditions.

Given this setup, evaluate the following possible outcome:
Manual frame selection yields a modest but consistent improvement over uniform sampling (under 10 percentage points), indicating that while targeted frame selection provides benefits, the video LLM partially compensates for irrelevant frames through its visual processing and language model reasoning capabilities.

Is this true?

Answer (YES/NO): YES